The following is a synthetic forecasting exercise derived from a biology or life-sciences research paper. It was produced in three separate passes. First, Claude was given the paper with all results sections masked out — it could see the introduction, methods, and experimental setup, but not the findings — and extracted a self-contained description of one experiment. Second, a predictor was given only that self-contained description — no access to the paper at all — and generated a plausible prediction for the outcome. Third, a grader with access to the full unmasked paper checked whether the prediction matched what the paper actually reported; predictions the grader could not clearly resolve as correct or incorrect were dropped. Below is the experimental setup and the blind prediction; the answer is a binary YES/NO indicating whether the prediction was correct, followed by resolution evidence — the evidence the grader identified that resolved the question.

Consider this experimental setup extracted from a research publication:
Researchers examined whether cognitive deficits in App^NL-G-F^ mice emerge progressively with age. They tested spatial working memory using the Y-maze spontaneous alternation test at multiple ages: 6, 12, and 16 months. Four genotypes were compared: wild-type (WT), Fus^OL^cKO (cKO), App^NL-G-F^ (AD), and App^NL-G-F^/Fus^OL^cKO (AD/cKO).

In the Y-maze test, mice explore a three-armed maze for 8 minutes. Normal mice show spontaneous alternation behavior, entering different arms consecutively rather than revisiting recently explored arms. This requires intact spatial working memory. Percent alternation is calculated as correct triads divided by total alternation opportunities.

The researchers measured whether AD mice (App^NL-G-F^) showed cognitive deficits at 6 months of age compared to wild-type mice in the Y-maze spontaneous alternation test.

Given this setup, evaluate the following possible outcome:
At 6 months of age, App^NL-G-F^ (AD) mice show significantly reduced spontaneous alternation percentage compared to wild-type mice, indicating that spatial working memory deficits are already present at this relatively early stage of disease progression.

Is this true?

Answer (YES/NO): NO